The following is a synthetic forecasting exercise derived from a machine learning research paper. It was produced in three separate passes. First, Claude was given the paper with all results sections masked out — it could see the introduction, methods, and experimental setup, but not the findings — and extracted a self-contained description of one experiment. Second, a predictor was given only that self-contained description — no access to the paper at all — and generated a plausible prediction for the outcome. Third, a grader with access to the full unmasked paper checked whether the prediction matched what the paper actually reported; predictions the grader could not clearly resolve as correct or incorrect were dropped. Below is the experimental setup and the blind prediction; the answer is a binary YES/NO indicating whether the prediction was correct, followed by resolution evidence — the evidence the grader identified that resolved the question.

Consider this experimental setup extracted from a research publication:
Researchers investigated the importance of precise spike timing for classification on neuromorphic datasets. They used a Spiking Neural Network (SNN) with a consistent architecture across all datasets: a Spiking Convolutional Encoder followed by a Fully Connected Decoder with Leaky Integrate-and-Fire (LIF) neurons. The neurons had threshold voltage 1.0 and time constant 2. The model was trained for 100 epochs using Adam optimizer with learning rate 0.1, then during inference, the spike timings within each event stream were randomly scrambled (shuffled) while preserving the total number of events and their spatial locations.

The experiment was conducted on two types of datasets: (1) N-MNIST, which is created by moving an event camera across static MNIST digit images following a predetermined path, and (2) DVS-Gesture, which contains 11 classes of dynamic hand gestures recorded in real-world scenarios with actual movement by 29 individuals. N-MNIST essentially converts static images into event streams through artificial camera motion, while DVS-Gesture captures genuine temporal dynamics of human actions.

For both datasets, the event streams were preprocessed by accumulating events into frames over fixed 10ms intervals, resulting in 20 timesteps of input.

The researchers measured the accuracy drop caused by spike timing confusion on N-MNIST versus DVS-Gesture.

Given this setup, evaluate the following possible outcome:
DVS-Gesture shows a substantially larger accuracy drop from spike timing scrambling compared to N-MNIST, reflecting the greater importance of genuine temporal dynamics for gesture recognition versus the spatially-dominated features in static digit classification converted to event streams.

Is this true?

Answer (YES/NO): YES